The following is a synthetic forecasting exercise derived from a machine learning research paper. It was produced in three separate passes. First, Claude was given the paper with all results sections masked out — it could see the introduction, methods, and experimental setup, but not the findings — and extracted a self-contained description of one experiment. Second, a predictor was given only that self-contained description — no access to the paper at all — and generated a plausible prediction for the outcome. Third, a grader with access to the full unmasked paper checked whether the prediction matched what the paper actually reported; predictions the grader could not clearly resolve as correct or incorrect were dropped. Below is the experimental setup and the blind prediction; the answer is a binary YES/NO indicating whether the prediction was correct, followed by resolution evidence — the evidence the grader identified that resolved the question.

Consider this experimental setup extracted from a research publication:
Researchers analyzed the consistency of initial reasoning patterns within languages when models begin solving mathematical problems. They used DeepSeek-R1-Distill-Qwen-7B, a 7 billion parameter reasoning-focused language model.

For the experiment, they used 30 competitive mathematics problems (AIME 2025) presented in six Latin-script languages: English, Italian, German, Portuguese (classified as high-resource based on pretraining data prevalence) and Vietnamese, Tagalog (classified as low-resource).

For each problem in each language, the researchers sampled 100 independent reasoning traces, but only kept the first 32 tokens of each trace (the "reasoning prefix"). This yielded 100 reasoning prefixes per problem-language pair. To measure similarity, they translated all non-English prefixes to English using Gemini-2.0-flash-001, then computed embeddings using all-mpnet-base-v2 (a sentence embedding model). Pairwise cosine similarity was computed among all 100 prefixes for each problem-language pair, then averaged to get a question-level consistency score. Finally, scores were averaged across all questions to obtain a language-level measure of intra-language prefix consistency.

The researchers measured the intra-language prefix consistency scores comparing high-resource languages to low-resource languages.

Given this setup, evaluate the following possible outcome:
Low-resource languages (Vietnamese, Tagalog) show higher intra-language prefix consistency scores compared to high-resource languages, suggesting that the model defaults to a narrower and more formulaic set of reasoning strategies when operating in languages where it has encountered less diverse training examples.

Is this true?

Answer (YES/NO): NO